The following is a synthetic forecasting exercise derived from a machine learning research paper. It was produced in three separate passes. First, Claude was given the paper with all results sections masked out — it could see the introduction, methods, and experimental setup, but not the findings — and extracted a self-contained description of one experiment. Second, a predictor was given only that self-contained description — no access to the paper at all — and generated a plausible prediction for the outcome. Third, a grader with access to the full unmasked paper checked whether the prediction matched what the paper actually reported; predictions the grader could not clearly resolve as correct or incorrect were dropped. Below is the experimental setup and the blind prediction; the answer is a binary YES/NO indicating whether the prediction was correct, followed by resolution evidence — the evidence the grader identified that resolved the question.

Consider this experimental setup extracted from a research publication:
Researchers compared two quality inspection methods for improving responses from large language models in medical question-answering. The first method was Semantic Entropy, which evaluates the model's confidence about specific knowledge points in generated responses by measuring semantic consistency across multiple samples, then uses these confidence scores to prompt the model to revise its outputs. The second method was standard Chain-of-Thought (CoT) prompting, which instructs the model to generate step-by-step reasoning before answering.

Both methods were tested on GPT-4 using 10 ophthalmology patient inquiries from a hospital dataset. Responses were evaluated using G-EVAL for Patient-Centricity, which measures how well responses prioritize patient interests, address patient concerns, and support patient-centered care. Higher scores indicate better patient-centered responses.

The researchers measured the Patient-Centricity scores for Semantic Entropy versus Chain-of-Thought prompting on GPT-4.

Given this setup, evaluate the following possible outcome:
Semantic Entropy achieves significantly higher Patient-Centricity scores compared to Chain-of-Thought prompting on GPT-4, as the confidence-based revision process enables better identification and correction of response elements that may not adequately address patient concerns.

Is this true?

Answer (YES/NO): NO